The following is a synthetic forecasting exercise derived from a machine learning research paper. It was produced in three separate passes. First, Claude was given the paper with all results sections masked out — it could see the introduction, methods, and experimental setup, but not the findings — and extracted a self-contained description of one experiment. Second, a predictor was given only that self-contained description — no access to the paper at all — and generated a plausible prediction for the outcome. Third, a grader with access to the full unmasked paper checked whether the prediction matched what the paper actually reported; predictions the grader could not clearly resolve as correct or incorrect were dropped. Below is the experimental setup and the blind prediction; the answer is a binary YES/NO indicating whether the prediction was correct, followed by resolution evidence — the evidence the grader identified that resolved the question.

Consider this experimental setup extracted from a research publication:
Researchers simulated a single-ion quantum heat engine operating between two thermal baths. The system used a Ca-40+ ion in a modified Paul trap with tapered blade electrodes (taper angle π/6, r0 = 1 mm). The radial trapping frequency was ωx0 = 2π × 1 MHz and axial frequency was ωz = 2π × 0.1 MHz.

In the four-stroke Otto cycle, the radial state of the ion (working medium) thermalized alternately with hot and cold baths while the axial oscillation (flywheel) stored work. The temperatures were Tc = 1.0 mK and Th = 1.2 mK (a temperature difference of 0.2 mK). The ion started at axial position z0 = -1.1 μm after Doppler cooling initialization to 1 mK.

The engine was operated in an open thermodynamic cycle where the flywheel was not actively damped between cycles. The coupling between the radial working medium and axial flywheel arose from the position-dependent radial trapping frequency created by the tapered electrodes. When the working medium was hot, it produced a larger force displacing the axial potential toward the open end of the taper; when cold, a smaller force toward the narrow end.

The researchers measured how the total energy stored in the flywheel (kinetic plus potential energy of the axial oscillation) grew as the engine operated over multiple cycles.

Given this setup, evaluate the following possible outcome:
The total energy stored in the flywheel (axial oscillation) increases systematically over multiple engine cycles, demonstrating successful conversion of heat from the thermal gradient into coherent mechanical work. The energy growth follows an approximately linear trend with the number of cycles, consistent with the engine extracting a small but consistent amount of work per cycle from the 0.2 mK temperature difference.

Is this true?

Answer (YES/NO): NO